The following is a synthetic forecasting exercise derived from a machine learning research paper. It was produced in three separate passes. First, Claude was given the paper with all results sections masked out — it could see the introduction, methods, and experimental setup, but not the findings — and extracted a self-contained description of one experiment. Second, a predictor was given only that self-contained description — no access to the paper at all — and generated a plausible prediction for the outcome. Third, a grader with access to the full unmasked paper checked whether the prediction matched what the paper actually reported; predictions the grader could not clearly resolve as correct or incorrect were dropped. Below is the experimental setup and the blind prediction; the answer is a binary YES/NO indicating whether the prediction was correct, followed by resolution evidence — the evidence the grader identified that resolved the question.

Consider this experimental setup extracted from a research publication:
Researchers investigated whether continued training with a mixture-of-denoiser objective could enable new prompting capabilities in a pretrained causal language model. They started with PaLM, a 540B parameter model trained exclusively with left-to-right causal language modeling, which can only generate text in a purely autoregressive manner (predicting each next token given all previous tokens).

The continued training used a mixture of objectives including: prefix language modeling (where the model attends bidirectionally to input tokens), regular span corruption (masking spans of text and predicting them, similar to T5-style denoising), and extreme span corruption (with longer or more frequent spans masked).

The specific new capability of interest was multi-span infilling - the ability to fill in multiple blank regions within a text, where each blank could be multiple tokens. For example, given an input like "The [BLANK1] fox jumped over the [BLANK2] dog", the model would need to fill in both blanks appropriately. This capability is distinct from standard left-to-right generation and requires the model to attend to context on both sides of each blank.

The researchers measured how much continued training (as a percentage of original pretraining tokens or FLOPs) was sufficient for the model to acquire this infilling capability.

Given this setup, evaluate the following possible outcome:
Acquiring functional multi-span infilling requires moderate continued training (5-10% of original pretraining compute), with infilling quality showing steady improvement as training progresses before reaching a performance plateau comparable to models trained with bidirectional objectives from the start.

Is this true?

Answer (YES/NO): NO